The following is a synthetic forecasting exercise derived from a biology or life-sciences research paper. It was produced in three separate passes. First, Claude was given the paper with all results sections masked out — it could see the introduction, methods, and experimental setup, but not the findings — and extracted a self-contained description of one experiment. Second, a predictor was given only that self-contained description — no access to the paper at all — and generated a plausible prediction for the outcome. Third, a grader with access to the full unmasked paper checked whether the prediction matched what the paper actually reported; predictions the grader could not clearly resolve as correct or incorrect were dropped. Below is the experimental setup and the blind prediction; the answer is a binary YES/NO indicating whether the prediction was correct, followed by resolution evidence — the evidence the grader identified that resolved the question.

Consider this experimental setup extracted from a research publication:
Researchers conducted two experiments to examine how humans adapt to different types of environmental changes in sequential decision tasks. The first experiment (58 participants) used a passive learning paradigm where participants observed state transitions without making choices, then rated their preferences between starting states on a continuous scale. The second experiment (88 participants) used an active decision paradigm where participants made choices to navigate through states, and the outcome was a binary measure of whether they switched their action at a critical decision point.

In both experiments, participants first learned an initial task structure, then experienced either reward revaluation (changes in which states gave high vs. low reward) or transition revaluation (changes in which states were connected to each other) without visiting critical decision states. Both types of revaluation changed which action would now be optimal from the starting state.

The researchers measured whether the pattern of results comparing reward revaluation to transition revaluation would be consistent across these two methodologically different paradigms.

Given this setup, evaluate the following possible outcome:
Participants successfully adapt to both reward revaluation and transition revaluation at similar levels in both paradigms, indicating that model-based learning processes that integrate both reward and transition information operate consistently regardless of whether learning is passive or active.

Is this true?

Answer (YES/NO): NO